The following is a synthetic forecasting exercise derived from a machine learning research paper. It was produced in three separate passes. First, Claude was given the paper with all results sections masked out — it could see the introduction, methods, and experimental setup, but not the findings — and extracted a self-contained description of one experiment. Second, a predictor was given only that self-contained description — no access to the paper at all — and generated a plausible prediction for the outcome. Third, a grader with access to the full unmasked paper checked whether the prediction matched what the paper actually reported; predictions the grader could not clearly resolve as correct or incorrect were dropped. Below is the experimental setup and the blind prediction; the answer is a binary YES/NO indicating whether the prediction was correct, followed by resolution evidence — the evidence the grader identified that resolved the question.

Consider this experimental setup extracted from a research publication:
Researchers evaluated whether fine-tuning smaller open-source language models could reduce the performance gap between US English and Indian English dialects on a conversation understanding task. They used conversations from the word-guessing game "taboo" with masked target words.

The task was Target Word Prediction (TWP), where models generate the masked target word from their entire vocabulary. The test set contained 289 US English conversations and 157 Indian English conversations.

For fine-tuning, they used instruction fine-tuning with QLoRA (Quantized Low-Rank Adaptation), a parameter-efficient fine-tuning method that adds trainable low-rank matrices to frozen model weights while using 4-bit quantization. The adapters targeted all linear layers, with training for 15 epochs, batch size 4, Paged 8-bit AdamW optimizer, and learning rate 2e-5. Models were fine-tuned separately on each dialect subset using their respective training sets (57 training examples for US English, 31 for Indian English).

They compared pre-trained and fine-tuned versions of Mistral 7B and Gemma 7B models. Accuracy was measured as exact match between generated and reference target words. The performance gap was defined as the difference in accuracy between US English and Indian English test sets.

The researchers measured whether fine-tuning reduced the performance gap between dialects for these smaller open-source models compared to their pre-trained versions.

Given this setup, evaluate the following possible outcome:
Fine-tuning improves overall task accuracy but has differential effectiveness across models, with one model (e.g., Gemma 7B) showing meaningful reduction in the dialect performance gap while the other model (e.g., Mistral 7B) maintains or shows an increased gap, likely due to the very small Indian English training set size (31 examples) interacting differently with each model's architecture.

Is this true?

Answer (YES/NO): NO